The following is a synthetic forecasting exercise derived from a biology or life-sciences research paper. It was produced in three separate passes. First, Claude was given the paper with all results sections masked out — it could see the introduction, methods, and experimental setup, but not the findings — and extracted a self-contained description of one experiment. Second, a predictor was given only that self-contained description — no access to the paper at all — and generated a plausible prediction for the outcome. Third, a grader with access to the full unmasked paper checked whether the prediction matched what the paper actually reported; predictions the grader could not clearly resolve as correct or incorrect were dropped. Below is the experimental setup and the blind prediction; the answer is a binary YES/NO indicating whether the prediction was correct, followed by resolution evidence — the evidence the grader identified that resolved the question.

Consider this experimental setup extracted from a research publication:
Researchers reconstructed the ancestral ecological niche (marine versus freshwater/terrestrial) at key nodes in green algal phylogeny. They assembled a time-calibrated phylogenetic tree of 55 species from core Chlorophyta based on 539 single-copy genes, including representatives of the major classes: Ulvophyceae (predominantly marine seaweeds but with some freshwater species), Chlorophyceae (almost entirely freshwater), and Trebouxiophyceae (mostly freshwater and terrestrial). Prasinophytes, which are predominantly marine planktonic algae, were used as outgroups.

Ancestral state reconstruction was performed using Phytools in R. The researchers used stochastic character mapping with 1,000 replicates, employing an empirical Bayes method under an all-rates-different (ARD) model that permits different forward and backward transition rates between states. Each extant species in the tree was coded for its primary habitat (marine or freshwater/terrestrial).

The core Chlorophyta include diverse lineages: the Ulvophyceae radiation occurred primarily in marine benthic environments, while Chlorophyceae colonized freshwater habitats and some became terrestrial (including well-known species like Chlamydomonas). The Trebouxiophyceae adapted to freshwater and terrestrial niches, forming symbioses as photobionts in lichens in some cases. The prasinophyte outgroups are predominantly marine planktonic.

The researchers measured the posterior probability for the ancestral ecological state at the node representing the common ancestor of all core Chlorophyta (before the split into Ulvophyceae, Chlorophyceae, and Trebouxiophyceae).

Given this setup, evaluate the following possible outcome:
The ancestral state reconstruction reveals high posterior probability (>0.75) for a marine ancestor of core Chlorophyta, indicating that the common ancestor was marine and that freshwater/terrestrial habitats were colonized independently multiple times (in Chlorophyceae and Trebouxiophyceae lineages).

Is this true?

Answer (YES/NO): NO